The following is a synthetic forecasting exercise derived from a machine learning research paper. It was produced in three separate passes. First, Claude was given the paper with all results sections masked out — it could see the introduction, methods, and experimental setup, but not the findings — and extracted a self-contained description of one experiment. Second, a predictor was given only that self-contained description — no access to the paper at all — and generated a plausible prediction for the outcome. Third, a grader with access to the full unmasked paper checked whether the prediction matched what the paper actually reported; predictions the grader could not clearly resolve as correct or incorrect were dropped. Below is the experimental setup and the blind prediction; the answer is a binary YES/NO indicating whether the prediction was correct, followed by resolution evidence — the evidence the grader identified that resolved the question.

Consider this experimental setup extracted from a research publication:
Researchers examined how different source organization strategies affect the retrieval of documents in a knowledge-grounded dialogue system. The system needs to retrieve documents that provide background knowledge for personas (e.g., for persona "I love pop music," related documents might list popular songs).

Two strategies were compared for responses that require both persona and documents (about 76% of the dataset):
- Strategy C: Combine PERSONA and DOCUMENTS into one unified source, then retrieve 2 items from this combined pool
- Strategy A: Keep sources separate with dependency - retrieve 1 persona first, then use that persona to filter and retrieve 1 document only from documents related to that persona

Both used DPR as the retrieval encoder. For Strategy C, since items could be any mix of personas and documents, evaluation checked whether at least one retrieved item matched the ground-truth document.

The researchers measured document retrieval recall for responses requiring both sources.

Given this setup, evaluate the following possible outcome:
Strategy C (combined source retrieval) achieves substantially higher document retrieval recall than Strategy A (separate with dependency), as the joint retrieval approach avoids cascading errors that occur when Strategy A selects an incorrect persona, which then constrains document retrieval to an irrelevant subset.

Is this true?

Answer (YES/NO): NO